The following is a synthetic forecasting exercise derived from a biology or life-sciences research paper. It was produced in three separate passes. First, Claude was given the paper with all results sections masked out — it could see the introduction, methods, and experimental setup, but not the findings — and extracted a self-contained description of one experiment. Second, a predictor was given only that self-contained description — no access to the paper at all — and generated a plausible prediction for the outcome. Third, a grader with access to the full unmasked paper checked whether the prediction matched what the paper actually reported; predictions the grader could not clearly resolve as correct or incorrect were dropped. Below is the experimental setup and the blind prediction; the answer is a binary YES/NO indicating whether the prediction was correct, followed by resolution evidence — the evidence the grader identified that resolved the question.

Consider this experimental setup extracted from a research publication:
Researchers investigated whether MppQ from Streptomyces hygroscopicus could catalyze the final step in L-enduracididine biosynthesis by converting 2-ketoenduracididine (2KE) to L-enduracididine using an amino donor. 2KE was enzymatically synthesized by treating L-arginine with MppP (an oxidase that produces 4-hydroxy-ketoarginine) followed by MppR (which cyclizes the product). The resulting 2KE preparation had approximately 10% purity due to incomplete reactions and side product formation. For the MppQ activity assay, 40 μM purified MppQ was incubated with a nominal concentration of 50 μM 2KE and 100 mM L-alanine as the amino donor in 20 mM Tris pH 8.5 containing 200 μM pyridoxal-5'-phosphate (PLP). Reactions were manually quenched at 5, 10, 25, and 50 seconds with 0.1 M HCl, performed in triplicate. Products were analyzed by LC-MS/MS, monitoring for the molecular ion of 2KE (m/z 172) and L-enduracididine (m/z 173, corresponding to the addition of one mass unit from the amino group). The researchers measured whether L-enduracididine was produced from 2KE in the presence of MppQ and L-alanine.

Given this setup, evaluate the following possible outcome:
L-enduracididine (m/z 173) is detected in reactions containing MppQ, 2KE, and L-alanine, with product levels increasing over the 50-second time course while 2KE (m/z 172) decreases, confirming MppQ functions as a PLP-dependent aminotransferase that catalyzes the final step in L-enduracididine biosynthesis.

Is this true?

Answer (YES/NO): YES